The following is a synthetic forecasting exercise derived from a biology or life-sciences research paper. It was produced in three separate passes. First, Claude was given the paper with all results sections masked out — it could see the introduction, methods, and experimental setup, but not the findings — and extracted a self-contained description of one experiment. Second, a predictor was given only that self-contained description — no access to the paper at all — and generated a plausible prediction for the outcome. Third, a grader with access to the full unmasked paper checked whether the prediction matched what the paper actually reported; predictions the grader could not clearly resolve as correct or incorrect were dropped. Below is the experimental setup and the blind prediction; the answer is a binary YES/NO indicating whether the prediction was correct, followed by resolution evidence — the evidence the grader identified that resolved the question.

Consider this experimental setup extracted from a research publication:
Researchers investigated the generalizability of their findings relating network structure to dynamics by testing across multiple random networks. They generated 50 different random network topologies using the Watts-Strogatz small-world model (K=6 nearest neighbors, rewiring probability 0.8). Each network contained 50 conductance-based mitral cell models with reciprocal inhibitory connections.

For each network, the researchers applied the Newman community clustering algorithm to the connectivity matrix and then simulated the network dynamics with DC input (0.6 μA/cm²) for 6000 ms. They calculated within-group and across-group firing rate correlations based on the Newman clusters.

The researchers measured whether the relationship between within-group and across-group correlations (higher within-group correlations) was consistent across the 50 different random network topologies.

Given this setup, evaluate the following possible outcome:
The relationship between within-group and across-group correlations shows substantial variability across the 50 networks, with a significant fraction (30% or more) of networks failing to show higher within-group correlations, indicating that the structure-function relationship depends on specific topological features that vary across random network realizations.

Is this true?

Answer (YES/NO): NO